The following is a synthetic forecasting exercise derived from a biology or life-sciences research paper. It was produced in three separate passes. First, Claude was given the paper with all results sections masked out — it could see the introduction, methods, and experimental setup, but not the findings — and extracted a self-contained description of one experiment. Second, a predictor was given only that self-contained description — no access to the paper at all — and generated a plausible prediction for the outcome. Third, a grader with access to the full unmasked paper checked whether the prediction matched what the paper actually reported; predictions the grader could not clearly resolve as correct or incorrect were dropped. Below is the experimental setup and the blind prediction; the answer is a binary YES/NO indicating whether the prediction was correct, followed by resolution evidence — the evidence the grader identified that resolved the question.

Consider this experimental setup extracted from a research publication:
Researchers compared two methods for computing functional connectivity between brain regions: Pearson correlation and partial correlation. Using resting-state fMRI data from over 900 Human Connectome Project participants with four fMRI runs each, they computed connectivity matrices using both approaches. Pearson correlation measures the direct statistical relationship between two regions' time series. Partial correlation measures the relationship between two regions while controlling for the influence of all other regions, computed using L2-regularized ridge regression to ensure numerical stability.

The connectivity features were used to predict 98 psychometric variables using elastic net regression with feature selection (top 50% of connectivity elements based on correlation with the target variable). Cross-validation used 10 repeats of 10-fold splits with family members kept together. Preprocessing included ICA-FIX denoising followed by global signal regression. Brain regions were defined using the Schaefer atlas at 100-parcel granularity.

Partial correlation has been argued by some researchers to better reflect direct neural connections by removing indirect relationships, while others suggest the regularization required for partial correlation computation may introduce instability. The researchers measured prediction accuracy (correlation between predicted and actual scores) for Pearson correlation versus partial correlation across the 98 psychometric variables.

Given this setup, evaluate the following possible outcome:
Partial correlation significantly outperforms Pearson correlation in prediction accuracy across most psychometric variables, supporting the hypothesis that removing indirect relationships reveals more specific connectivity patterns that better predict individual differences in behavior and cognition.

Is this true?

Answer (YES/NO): NO